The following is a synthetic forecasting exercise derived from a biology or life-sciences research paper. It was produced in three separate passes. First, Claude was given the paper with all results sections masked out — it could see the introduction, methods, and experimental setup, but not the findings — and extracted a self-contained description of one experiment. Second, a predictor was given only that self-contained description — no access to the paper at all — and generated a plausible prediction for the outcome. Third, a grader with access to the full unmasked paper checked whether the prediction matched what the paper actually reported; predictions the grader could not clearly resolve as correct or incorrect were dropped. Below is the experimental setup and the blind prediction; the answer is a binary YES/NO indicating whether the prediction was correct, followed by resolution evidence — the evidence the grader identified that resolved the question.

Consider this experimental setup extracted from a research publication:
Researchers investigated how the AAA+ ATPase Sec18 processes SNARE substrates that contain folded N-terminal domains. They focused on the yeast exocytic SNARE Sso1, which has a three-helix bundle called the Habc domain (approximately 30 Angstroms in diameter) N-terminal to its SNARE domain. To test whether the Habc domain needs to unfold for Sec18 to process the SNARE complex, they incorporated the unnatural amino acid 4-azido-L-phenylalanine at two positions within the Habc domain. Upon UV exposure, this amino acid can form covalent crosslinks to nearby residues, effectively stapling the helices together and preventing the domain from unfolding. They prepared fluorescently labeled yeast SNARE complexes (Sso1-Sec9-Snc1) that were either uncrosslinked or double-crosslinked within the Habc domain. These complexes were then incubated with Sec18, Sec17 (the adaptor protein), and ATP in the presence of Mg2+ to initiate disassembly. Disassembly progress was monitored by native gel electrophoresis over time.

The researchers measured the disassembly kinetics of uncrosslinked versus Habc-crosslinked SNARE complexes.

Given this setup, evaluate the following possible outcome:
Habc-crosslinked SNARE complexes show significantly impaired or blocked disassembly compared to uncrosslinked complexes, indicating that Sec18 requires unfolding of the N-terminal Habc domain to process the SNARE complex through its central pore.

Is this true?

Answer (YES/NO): NO